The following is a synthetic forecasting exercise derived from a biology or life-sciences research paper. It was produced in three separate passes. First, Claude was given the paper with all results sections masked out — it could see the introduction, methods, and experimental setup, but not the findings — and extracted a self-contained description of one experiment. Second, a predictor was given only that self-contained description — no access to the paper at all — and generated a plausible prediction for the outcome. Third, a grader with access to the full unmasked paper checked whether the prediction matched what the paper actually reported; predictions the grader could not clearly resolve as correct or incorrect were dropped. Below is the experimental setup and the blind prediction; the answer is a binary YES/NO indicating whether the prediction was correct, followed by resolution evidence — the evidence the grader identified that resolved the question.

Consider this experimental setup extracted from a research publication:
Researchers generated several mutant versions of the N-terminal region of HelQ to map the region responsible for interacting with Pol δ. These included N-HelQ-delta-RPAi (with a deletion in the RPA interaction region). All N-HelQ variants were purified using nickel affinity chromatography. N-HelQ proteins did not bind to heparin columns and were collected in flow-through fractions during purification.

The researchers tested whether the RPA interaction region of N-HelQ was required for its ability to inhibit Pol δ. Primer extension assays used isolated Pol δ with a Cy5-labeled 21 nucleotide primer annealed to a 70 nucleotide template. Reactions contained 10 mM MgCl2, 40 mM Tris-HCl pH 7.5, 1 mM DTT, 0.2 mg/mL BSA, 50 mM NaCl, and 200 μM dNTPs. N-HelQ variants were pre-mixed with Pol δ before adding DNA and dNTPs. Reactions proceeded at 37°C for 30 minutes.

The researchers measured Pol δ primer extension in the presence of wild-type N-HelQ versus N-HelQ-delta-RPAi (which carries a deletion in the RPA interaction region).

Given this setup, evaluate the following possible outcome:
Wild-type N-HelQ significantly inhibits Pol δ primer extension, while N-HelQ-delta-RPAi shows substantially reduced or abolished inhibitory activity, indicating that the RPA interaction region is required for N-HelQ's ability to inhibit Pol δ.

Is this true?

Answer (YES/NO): NO